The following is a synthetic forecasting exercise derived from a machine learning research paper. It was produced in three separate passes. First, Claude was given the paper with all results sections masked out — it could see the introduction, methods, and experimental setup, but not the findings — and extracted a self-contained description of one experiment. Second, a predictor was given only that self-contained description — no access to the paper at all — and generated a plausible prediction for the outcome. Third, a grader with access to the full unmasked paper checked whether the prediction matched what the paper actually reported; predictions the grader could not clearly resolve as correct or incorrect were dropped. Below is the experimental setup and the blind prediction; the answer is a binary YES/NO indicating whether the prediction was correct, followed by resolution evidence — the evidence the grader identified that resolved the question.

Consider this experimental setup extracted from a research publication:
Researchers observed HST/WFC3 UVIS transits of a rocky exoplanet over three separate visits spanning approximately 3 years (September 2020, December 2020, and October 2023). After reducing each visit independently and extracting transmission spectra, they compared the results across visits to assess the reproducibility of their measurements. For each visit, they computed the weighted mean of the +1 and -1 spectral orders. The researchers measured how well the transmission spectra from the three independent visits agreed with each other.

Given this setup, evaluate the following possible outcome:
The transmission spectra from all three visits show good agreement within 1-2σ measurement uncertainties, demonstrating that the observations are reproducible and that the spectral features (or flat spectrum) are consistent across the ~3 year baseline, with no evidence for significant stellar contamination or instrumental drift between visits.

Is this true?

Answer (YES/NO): YES